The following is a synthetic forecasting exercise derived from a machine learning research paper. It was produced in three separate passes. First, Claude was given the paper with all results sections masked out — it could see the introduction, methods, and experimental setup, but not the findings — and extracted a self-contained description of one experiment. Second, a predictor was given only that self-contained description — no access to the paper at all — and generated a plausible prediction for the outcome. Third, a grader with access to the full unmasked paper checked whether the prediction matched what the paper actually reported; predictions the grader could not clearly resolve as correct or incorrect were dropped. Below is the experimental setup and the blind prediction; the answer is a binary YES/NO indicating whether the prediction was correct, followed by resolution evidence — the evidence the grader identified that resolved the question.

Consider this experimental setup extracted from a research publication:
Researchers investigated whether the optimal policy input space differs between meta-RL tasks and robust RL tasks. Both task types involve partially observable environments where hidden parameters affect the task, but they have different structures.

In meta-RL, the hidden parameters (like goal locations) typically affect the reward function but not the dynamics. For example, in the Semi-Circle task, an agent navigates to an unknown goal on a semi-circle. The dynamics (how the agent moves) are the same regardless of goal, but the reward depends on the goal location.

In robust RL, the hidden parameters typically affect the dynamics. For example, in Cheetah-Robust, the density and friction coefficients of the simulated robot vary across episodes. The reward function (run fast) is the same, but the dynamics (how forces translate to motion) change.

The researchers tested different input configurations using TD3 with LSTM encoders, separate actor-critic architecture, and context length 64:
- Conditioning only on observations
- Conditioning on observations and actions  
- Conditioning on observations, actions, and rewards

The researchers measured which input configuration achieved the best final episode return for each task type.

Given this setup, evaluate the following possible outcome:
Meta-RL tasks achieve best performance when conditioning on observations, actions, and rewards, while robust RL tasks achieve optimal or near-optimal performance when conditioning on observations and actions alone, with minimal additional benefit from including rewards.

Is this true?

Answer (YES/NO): NO